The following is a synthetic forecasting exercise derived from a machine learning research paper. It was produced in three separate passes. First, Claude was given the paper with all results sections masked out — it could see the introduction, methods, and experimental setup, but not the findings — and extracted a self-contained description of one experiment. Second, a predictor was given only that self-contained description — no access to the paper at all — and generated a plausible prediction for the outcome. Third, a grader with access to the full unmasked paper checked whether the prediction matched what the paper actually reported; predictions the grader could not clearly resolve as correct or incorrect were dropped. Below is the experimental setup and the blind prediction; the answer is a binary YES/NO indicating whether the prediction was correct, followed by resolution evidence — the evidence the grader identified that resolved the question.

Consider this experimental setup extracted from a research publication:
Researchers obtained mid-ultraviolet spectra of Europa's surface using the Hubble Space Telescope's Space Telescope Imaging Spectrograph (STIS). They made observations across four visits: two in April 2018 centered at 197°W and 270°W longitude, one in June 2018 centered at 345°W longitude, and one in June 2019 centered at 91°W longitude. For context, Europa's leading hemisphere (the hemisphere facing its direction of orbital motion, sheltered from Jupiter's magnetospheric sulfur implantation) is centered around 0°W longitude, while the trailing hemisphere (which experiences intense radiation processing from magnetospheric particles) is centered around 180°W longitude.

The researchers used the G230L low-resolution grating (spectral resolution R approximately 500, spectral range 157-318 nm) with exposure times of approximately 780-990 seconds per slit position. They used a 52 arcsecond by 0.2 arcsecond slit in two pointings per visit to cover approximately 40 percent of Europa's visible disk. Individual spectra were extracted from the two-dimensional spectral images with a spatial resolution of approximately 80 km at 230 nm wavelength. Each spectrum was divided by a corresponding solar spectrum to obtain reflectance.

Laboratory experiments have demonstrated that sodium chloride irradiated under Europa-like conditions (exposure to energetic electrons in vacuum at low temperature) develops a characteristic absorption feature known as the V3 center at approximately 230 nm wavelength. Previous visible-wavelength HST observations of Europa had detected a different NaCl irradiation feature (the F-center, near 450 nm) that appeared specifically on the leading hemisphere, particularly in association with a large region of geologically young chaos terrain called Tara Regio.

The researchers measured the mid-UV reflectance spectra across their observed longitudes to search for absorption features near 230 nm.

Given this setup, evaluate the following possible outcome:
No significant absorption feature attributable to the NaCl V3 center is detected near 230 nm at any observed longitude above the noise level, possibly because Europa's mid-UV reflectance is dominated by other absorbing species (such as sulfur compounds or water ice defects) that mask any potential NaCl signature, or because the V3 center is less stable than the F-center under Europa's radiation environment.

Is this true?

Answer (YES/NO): NO